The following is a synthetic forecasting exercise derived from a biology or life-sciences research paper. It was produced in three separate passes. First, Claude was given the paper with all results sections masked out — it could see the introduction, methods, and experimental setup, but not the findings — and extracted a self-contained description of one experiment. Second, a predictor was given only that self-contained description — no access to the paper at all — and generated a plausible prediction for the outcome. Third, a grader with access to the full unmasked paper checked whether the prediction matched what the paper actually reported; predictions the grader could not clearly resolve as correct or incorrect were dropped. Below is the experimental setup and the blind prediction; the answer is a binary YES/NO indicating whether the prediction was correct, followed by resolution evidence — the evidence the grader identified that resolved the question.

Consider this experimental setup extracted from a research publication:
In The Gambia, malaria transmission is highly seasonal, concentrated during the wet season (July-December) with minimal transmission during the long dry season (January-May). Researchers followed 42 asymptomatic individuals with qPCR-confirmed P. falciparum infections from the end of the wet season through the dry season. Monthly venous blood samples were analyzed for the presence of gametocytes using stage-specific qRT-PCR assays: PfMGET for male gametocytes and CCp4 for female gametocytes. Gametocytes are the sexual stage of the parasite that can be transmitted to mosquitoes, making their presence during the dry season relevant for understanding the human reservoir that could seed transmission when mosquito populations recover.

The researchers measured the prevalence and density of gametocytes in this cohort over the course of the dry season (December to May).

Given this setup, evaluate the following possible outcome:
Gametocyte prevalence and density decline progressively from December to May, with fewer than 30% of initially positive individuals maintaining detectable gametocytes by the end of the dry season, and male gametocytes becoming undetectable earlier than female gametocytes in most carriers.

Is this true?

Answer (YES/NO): NO